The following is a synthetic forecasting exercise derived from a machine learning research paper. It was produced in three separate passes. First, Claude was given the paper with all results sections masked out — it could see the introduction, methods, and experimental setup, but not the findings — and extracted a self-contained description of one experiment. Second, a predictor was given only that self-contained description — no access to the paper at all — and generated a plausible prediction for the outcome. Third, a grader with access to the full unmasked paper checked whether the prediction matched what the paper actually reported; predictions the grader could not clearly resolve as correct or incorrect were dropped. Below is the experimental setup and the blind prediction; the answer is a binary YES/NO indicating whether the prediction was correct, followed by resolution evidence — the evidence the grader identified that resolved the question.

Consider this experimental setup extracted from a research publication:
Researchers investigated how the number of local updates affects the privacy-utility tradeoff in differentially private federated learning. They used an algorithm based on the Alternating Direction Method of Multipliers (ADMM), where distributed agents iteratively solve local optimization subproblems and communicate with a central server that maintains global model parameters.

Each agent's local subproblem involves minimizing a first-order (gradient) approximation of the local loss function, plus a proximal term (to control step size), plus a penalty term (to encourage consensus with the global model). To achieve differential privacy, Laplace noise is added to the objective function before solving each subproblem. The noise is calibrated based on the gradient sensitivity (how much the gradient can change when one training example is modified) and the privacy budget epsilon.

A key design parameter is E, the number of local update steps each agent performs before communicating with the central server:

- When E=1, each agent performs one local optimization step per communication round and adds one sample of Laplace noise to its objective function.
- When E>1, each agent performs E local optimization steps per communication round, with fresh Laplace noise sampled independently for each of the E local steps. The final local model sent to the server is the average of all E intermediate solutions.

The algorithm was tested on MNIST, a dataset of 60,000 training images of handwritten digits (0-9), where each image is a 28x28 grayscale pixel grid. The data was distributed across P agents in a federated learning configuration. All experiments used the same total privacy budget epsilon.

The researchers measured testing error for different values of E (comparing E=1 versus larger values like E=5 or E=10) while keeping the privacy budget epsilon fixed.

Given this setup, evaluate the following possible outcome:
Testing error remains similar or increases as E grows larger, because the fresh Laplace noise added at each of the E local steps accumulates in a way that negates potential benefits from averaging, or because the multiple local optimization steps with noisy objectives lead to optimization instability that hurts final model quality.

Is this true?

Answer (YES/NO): NO